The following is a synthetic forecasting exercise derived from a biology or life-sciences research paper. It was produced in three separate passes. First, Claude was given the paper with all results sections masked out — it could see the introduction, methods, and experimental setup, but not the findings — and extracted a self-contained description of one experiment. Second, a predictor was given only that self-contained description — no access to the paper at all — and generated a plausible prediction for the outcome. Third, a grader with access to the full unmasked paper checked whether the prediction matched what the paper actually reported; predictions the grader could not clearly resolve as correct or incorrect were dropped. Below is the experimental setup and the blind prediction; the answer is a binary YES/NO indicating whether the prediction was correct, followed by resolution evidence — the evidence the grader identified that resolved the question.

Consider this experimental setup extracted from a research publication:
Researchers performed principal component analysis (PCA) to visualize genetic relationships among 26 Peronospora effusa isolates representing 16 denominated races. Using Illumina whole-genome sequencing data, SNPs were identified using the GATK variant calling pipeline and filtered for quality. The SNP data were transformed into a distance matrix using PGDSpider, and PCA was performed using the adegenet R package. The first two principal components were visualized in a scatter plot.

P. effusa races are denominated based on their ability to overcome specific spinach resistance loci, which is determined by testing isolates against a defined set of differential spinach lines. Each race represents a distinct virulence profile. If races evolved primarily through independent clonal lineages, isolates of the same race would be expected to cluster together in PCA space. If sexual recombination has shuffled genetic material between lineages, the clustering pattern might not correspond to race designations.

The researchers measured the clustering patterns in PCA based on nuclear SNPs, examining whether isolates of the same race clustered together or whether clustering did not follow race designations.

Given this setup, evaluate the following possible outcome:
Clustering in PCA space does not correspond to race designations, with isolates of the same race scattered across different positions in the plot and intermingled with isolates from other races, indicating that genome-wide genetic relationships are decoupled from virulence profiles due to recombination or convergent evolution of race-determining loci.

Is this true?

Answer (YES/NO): NO